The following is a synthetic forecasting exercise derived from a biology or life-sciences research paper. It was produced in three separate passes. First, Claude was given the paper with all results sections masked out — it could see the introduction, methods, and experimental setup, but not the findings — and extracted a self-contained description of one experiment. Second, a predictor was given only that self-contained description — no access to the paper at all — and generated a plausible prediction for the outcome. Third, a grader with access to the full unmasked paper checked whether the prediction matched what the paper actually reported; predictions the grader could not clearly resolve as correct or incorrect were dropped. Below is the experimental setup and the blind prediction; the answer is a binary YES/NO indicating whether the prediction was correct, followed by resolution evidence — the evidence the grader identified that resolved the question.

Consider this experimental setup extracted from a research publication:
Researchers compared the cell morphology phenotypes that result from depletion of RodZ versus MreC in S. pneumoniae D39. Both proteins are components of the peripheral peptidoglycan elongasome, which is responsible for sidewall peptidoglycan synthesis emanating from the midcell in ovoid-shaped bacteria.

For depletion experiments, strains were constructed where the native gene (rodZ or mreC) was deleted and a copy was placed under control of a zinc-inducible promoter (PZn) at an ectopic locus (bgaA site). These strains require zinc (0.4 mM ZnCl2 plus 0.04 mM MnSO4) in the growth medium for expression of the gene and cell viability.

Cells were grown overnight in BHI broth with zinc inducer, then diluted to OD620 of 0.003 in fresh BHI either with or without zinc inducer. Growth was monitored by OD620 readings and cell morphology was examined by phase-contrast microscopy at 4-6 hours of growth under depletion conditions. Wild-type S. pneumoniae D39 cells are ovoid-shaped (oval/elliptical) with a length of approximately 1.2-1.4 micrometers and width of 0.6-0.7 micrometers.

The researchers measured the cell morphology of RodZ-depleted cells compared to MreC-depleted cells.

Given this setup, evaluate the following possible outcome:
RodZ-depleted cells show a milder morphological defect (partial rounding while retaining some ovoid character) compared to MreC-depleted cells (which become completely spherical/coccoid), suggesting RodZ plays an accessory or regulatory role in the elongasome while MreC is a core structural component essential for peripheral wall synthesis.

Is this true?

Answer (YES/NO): NO